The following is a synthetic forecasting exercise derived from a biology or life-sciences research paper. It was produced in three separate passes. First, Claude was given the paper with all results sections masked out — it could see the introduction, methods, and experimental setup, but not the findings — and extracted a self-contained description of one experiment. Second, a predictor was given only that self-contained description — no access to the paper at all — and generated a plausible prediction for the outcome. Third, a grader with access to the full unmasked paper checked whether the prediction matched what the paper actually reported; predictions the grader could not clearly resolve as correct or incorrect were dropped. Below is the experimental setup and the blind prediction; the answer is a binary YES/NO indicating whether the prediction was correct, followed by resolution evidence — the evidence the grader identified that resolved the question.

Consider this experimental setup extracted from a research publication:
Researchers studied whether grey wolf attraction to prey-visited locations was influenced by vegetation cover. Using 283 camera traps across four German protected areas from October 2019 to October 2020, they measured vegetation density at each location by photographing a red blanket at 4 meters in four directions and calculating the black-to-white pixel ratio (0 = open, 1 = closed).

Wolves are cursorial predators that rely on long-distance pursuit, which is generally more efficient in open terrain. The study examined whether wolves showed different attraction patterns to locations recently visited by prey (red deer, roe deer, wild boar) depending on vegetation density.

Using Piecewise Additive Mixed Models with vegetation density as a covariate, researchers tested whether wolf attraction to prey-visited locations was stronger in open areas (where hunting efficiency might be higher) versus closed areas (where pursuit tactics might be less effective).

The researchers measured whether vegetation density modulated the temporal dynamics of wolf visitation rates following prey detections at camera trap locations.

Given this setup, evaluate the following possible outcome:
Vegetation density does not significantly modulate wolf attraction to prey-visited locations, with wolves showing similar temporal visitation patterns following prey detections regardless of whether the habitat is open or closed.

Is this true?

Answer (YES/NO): YES